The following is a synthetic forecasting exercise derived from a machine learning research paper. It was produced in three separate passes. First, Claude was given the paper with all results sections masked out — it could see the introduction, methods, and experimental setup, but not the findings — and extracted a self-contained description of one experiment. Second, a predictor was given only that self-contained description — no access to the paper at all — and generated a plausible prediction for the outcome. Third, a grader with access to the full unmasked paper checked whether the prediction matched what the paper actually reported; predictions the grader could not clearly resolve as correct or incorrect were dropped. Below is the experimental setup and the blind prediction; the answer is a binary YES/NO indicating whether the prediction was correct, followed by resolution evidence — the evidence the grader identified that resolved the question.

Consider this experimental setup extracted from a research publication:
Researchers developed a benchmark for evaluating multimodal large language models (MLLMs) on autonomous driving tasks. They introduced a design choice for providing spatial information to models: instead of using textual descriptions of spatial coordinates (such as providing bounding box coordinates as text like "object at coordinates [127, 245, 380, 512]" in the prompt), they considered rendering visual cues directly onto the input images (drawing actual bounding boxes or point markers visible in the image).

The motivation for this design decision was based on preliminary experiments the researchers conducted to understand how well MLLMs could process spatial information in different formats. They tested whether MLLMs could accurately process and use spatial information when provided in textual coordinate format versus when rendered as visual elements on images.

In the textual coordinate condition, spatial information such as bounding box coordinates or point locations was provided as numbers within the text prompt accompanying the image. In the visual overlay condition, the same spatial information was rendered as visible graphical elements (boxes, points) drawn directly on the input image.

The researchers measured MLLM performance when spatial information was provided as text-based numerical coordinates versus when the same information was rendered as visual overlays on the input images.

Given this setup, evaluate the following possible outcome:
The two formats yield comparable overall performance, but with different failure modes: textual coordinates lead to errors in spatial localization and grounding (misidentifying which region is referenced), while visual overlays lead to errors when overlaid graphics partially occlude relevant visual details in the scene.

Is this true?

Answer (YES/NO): NO